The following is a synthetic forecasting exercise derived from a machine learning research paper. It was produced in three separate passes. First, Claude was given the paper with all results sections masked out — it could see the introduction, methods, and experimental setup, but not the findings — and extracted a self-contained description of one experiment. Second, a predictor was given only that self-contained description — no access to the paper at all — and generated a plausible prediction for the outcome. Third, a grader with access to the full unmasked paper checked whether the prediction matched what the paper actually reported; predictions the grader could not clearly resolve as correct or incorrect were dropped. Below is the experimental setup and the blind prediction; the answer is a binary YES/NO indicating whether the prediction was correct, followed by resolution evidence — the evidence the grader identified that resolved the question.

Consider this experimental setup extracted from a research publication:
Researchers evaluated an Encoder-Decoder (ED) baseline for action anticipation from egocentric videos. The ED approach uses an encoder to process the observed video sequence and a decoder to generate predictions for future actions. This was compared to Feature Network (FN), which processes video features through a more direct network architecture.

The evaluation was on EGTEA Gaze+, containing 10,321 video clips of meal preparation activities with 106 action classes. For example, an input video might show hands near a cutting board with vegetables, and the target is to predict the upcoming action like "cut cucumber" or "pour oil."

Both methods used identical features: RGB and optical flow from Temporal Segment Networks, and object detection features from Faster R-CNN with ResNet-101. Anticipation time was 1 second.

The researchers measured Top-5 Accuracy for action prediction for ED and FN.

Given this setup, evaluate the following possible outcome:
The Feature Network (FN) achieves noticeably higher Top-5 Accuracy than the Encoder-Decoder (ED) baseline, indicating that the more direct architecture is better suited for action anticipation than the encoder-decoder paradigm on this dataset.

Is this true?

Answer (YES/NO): YES